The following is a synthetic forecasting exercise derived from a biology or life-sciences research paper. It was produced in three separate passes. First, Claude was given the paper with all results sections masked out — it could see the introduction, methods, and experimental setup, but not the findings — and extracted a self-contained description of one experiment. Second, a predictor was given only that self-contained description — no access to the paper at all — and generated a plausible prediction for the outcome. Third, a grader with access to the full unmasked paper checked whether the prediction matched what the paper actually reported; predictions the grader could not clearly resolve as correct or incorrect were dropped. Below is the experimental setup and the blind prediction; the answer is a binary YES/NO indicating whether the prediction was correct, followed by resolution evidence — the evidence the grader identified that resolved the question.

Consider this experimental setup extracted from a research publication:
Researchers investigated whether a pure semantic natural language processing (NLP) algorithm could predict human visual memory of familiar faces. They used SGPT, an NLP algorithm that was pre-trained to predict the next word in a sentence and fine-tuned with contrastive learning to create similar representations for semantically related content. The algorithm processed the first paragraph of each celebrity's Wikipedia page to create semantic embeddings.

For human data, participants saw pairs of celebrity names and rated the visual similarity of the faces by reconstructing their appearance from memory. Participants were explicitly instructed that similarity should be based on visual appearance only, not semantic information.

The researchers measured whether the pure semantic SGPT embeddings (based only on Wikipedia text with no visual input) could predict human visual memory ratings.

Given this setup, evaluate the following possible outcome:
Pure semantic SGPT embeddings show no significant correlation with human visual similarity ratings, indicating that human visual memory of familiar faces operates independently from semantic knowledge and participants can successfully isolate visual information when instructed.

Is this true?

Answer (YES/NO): NO